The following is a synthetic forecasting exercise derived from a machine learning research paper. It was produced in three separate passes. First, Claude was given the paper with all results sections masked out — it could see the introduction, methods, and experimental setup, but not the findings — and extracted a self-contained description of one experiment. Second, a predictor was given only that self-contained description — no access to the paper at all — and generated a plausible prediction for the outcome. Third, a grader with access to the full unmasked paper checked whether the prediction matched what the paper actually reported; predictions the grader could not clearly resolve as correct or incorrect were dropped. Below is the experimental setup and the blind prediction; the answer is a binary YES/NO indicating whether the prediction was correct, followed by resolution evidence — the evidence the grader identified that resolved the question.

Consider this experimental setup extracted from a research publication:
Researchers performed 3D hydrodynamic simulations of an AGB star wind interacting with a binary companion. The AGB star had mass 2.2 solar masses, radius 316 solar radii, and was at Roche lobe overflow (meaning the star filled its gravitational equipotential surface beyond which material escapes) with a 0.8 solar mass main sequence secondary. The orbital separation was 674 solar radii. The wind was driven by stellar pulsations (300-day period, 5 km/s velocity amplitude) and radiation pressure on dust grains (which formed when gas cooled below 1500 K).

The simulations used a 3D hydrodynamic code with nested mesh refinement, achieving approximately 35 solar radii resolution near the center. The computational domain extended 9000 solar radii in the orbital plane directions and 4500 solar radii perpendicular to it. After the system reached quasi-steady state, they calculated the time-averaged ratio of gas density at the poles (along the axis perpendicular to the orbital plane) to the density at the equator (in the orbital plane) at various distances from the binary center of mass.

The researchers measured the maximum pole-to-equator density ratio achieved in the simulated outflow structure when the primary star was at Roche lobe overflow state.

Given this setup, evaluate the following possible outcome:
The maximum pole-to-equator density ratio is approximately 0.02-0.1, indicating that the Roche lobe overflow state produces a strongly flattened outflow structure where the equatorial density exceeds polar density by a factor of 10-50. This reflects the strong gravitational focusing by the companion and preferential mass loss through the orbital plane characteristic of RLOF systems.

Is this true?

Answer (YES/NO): NO